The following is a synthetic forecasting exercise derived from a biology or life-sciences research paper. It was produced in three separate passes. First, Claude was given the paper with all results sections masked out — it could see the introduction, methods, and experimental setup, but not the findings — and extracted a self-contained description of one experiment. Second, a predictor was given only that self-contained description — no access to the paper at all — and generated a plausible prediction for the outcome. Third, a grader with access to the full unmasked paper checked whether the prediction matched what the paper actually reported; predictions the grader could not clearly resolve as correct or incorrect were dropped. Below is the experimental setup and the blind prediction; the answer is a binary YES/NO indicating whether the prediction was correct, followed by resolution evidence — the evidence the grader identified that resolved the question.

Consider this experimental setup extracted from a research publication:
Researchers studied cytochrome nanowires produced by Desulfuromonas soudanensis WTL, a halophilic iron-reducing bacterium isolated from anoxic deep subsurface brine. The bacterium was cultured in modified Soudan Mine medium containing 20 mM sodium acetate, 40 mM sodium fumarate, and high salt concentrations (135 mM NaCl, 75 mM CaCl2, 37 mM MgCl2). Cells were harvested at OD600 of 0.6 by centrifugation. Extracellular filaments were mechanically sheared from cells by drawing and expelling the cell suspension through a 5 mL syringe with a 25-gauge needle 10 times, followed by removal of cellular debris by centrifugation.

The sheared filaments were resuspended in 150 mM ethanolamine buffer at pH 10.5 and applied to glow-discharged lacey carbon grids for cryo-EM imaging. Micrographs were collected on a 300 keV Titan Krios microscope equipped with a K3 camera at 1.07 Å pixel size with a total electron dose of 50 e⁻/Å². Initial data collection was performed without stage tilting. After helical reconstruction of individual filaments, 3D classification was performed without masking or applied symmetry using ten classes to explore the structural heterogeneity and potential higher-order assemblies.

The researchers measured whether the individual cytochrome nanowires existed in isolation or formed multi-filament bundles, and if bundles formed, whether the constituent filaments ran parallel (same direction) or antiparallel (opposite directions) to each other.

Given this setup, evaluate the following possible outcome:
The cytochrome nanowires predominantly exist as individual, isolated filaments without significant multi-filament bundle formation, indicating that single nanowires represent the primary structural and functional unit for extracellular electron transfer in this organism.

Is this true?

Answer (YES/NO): NO